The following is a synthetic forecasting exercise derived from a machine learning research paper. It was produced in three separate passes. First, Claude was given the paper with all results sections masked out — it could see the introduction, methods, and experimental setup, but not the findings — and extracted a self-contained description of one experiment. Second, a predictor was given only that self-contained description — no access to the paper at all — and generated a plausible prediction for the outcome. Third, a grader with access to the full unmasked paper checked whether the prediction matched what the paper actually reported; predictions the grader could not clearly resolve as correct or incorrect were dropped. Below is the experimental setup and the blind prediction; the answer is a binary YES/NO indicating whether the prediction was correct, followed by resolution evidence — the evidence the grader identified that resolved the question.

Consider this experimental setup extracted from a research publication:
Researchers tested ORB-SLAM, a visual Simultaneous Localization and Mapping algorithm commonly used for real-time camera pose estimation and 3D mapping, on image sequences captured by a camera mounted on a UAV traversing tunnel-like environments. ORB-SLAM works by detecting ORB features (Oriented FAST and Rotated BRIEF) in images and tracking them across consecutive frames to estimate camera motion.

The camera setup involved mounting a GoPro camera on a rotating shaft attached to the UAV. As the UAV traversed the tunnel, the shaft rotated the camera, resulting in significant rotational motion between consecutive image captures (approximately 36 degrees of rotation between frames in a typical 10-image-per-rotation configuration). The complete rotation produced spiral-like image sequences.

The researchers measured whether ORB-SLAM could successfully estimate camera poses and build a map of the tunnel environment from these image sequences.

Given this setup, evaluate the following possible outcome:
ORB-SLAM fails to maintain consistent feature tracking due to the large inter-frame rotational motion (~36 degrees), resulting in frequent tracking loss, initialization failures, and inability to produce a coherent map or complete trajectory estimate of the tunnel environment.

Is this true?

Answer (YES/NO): YES